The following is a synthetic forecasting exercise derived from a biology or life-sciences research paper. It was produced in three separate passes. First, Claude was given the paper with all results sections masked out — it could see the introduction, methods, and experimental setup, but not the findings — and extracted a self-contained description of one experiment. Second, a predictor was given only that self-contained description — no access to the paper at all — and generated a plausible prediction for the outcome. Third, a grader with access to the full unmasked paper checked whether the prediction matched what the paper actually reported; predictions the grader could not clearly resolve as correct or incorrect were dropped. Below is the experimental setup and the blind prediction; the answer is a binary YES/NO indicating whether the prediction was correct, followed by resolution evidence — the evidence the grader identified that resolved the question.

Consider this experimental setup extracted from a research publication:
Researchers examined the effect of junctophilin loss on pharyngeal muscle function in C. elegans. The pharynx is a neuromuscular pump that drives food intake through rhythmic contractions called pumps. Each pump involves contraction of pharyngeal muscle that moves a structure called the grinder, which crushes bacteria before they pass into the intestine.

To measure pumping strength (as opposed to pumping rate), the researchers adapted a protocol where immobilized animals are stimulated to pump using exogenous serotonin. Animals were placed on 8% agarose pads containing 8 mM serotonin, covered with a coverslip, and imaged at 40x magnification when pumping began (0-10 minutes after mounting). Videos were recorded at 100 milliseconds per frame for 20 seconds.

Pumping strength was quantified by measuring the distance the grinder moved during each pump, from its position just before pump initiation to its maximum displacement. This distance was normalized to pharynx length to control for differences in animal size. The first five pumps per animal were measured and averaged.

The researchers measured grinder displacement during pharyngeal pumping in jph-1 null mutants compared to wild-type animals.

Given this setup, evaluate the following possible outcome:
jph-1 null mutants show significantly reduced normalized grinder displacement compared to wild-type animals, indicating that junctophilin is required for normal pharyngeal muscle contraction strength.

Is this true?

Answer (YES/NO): YES